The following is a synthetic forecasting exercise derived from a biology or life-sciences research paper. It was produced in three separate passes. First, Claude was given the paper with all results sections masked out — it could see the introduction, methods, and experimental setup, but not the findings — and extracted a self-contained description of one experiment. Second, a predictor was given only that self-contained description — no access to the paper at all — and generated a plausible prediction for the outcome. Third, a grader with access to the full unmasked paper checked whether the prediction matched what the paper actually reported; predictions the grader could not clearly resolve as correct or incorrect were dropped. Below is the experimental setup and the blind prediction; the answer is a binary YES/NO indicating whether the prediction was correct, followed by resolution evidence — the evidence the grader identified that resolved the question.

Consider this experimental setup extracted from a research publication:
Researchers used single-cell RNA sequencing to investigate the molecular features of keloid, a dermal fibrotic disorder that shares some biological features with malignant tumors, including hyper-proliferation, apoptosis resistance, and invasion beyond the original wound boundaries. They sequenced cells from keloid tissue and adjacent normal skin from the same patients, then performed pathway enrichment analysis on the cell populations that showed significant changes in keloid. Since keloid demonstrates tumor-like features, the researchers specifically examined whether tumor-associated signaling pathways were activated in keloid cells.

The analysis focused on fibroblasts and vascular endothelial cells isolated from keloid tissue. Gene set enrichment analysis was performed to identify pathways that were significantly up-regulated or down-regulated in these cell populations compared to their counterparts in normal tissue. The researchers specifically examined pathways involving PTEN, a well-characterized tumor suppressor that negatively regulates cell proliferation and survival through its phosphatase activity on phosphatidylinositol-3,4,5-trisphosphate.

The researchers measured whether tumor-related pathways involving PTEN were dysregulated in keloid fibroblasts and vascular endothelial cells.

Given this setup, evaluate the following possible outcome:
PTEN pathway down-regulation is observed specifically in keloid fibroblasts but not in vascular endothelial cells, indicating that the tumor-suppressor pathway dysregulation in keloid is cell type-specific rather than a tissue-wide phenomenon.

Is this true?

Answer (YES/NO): NO